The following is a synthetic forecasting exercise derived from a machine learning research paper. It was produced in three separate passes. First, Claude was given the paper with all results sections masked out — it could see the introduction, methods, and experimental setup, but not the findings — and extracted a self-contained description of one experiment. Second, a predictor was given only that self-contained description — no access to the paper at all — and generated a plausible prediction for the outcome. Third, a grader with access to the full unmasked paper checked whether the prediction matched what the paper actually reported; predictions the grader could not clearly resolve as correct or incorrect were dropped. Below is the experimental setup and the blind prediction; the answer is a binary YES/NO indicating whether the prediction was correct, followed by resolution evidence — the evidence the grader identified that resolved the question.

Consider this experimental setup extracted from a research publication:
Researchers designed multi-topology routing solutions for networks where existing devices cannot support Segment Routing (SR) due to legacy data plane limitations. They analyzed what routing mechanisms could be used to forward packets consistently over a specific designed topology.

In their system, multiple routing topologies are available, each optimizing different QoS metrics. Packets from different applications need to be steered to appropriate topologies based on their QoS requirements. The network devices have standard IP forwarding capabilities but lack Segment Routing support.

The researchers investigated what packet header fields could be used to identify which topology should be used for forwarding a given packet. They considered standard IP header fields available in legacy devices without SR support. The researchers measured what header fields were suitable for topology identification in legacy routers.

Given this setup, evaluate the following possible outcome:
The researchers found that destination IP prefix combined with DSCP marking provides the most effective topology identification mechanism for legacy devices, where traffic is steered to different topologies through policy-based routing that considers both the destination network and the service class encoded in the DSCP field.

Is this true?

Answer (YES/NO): NO